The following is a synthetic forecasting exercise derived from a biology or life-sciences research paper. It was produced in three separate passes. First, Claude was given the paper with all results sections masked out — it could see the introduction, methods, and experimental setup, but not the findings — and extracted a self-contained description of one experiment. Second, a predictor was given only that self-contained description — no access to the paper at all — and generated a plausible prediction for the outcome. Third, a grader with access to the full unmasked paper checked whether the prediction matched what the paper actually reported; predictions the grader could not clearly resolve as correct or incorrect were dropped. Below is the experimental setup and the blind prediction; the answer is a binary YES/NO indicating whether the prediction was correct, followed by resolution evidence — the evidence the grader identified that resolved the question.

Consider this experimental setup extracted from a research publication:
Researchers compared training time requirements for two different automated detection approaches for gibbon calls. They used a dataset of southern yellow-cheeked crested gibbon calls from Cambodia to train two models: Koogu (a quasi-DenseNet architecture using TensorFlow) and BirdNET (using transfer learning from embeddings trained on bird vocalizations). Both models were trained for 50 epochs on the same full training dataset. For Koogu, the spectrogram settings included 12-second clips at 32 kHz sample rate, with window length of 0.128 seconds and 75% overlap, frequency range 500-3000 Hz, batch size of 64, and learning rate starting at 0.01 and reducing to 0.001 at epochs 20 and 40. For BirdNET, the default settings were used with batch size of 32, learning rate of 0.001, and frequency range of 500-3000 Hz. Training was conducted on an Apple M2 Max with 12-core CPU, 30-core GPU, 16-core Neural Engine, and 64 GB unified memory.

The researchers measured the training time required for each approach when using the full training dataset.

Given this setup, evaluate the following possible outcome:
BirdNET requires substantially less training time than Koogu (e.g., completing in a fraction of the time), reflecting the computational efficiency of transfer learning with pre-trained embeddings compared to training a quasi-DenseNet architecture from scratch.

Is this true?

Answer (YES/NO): YES